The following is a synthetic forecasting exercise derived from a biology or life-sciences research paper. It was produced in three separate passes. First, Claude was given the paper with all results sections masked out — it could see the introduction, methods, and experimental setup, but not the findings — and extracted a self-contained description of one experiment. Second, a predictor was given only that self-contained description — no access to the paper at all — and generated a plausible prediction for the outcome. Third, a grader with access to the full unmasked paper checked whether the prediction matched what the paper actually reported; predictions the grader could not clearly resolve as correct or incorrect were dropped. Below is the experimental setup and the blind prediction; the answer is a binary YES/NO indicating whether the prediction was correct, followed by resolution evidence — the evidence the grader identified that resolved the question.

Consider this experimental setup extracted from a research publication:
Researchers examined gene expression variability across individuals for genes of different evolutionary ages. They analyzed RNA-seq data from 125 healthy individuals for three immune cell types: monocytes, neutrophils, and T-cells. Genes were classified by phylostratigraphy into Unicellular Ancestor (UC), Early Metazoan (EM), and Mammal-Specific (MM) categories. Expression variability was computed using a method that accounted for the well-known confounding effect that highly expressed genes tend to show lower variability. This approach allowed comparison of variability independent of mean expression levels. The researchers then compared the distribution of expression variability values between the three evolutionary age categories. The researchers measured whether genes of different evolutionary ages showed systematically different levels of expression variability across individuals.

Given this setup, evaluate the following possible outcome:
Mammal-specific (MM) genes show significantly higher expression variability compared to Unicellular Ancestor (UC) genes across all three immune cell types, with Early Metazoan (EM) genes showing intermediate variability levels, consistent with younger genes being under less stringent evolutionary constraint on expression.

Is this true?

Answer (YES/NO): NO